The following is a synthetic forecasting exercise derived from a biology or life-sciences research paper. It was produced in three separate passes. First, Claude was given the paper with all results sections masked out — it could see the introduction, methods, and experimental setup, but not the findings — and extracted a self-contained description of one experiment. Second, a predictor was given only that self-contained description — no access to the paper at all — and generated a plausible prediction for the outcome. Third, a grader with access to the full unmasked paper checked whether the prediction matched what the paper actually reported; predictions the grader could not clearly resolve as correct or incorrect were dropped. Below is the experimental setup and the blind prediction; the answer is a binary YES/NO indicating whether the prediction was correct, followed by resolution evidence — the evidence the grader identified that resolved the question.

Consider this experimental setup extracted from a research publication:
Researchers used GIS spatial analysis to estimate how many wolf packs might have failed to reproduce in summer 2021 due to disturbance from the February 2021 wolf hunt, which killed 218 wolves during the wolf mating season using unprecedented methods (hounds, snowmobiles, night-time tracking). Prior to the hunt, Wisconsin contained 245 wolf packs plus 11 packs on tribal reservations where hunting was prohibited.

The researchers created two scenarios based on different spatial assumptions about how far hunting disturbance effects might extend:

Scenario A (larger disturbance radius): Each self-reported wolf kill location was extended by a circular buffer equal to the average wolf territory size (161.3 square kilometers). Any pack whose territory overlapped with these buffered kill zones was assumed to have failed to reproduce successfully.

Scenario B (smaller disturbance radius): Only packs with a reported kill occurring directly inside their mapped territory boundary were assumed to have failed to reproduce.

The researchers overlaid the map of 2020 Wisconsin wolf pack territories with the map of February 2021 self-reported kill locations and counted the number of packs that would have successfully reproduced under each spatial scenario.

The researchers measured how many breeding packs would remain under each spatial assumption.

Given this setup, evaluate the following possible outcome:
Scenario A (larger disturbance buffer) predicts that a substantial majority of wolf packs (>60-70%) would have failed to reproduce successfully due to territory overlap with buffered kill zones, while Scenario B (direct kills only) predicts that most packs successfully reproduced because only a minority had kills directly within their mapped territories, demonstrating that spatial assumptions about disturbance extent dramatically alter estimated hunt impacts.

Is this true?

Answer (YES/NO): YES